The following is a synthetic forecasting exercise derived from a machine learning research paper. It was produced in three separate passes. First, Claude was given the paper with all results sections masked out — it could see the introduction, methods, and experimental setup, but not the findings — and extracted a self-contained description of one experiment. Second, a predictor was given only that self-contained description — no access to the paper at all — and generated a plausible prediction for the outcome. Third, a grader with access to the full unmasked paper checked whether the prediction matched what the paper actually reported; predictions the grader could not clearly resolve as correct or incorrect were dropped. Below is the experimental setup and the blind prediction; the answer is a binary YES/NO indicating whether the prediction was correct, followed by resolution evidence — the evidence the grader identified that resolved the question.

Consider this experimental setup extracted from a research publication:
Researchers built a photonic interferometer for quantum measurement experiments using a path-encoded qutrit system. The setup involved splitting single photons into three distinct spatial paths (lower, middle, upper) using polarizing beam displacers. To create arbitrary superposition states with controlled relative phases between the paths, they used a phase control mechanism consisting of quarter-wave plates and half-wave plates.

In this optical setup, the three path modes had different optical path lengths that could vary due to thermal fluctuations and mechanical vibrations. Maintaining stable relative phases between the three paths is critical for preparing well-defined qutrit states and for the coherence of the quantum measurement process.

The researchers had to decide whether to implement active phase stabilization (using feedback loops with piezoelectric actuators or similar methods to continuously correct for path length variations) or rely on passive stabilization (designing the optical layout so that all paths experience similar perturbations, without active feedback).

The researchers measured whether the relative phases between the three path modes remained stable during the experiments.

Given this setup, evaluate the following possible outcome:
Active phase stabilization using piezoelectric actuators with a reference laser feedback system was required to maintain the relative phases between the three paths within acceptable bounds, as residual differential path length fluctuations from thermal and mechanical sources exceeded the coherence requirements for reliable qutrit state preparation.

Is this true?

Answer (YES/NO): NO